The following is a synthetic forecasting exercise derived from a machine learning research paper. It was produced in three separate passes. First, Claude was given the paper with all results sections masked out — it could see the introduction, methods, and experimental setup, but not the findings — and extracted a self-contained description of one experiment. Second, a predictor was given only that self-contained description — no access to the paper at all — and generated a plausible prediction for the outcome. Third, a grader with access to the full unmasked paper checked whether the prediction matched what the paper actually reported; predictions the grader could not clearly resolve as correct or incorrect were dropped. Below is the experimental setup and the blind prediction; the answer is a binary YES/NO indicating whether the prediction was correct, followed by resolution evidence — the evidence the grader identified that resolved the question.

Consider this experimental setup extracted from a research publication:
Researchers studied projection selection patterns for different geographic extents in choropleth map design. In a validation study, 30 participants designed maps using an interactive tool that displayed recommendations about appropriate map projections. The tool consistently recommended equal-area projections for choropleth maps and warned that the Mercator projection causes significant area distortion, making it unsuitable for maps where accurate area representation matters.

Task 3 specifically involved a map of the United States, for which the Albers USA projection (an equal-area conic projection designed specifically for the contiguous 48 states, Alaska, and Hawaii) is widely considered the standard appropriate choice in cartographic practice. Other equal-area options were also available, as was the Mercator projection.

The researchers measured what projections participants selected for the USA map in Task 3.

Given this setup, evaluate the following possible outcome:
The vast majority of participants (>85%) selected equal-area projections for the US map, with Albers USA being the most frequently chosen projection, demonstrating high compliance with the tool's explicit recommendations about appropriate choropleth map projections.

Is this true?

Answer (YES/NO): YES